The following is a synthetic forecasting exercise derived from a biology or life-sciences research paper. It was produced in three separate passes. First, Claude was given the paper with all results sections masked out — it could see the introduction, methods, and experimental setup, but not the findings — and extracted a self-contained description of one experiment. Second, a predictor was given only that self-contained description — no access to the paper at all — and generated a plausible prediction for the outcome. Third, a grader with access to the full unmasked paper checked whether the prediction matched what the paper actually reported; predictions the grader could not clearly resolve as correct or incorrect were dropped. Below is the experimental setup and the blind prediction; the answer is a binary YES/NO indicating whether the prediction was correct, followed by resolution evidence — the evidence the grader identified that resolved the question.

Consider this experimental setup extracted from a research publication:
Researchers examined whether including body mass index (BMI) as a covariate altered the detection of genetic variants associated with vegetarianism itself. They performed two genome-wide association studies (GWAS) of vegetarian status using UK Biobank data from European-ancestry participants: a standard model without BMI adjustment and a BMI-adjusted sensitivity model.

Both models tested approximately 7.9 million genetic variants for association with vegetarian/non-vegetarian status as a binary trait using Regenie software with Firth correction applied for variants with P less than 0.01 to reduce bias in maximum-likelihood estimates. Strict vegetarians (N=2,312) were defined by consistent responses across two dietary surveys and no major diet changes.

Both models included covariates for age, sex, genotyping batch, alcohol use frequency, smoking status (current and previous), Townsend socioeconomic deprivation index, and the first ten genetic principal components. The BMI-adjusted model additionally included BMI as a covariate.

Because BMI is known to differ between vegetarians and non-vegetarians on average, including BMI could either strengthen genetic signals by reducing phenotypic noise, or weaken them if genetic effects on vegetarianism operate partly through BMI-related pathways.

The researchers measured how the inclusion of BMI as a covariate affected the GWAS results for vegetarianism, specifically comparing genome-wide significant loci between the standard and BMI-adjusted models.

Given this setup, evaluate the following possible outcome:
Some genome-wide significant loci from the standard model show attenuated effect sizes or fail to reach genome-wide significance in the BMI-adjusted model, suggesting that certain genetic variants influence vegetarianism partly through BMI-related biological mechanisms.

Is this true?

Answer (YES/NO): NO